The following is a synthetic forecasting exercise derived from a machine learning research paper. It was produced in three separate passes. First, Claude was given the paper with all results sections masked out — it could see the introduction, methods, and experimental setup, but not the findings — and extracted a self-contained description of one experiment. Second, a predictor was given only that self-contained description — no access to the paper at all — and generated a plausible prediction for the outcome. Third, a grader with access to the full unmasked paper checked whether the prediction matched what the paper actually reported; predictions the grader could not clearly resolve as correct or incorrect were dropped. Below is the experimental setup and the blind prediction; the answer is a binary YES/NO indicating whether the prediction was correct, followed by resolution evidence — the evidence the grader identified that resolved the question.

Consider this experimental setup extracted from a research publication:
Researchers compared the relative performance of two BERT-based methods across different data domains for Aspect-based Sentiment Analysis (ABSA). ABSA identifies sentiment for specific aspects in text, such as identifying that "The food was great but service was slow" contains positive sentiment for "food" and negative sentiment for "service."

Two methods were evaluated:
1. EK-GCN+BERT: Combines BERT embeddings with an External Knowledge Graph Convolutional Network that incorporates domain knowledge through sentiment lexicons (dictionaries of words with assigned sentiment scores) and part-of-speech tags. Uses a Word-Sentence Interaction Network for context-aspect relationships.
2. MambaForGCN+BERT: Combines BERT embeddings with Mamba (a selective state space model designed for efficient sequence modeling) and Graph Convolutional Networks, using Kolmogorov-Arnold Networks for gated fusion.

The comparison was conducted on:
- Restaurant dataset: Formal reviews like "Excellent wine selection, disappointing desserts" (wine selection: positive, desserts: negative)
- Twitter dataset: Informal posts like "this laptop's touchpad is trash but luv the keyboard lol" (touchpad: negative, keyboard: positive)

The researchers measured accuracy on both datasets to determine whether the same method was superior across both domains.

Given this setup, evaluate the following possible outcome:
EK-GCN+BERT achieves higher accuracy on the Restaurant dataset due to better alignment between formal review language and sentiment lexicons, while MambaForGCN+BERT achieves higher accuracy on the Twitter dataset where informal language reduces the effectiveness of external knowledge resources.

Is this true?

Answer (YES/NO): YES